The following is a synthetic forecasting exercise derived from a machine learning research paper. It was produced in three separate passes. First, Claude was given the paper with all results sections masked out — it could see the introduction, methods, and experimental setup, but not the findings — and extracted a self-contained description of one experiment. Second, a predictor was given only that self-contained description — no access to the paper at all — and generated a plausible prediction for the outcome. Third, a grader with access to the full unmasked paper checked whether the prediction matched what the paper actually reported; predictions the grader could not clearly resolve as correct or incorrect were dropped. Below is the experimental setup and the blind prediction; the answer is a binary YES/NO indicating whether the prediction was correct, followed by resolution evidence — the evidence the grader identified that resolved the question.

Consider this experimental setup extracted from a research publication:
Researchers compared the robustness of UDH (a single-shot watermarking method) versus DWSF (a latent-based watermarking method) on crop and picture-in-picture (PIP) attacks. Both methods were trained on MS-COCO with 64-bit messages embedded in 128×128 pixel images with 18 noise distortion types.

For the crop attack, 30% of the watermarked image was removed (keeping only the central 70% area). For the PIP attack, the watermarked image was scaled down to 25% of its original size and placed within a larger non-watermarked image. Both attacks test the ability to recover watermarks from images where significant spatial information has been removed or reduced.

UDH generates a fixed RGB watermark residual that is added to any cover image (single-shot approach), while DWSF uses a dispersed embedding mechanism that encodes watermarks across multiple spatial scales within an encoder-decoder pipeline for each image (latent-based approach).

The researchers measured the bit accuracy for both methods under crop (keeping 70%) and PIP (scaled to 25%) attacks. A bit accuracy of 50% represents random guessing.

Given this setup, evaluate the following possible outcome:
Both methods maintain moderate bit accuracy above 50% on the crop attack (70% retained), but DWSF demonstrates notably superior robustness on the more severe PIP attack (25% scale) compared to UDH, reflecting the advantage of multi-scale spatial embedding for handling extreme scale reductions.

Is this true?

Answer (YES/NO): NO